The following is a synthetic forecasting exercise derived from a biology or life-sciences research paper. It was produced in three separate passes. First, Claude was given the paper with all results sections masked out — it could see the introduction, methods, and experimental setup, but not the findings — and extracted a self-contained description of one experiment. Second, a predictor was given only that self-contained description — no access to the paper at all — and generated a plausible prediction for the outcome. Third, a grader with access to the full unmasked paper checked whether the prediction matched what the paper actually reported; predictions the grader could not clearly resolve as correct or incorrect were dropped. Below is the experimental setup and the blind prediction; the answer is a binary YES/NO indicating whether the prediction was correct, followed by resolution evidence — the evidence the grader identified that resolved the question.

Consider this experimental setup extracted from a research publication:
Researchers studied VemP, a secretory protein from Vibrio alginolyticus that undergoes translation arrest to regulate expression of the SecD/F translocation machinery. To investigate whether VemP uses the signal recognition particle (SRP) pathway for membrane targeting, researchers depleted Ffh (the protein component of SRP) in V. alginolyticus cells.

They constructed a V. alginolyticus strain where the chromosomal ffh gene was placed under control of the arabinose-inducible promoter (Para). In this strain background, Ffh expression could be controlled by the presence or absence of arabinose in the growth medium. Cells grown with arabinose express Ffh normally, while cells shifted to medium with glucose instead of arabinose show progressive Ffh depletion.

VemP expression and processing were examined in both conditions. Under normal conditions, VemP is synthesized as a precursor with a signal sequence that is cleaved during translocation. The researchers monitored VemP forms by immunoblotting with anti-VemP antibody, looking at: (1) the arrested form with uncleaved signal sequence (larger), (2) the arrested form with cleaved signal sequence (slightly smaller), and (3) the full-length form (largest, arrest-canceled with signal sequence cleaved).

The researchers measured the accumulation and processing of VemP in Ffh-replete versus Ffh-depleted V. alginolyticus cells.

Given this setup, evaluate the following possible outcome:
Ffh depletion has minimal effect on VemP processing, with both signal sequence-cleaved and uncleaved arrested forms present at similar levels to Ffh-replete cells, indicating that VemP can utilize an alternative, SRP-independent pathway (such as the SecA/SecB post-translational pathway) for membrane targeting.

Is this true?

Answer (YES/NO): NO